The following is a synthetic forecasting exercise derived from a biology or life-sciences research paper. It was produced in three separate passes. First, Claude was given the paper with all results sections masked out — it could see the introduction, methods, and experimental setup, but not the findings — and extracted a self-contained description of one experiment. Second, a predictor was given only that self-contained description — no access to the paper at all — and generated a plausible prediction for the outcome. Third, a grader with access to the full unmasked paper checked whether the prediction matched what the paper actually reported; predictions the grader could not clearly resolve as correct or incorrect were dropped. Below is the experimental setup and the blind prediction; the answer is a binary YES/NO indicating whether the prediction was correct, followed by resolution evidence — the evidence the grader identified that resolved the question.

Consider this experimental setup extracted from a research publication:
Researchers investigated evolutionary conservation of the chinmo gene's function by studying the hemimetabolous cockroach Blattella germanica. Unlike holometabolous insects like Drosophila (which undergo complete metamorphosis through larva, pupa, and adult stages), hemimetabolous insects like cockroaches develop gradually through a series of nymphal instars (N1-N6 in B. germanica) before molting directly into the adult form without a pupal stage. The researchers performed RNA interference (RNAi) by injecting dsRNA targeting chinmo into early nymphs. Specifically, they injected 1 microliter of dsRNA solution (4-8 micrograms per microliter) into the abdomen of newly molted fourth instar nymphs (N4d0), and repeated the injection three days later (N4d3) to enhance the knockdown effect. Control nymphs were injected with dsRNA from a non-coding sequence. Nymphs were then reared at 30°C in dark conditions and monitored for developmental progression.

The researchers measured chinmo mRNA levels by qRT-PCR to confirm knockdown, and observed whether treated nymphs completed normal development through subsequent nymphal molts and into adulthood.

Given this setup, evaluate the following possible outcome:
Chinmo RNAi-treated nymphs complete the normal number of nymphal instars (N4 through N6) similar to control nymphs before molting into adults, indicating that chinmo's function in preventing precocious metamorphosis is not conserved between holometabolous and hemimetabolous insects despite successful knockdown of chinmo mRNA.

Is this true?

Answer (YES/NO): NO